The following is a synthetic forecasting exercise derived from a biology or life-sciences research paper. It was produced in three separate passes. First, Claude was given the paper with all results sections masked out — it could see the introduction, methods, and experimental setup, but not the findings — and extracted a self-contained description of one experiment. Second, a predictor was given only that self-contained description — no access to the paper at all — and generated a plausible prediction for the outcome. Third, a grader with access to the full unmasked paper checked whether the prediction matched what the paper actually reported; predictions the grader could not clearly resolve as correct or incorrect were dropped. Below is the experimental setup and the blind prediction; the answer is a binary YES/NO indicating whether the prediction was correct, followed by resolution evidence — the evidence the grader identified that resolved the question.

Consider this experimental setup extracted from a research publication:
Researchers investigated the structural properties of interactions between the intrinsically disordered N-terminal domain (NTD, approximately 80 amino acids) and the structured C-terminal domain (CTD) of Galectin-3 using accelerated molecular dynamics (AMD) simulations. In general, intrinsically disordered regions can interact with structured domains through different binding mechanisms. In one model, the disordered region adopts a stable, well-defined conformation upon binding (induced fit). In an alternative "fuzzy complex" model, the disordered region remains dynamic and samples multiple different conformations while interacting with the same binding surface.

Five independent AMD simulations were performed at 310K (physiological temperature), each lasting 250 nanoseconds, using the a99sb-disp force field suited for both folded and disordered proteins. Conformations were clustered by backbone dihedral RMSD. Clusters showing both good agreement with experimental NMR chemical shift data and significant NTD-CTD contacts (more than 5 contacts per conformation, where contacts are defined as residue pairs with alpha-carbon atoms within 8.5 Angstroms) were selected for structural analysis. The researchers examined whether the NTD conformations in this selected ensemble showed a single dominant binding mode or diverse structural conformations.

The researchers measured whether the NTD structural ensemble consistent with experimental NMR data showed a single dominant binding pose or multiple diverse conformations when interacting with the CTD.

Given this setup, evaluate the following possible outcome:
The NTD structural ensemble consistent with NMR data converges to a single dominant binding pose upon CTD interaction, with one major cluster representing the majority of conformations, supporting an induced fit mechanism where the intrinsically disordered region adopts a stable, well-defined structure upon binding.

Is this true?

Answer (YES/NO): NO